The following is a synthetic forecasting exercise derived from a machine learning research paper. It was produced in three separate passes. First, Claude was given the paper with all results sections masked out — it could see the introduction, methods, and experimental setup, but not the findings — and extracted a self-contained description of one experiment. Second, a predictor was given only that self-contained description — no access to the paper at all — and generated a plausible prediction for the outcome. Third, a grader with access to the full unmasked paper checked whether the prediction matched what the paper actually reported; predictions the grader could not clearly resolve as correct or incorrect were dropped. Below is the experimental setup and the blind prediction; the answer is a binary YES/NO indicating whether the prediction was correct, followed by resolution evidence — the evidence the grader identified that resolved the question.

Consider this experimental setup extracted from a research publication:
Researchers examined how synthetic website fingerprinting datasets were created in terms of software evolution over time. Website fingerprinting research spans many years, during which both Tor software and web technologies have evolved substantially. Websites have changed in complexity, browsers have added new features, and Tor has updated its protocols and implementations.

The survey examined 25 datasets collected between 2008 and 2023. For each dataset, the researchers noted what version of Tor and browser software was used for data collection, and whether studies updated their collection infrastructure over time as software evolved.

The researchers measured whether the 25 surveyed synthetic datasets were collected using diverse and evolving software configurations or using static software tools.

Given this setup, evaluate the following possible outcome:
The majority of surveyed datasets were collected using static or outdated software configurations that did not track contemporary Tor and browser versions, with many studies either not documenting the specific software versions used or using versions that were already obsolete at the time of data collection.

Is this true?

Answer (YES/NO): NO